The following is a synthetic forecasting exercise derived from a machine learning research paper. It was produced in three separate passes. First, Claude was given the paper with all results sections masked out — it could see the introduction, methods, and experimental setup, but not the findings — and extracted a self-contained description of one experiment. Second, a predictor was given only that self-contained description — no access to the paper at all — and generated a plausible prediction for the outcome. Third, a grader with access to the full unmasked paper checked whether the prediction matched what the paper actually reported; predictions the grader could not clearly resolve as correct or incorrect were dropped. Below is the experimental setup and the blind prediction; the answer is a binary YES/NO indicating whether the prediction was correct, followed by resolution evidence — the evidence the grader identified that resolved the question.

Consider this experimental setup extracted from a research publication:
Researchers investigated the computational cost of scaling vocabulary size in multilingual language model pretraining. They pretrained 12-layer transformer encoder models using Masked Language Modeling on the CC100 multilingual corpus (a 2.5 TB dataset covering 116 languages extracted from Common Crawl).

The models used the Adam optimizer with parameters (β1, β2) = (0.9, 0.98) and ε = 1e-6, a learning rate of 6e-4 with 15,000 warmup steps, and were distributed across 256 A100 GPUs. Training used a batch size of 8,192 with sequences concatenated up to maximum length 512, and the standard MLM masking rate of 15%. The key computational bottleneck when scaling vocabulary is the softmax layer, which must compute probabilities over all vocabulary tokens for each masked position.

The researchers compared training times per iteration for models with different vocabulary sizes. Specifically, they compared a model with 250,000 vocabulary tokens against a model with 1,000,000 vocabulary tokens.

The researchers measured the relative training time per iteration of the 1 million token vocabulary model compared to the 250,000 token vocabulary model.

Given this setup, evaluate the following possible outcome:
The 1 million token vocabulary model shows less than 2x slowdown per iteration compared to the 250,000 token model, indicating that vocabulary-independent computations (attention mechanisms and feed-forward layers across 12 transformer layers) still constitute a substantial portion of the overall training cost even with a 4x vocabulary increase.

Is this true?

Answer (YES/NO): NO